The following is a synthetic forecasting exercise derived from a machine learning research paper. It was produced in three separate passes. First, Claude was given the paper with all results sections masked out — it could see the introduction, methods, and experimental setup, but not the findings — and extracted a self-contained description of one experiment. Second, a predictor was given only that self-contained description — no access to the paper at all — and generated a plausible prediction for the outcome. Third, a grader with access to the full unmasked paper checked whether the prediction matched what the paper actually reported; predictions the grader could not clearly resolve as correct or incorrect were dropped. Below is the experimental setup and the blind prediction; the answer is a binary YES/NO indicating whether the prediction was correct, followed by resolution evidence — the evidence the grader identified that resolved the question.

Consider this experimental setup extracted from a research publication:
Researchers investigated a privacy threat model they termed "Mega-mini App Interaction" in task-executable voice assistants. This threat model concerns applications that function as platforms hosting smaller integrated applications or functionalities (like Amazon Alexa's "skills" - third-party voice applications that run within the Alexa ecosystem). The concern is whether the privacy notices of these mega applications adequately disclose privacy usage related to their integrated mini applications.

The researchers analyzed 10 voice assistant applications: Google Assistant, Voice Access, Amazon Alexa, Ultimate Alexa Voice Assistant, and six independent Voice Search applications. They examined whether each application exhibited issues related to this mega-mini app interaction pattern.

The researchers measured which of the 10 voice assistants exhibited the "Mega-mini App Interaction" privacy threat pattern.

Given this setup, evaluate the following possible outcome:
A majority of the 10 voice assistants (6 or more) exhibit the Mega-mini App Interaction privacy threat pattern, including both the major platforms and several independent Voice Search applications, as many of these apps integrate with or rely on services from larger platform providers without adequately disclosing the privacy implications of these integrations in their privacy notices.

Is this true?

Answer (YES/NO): NO